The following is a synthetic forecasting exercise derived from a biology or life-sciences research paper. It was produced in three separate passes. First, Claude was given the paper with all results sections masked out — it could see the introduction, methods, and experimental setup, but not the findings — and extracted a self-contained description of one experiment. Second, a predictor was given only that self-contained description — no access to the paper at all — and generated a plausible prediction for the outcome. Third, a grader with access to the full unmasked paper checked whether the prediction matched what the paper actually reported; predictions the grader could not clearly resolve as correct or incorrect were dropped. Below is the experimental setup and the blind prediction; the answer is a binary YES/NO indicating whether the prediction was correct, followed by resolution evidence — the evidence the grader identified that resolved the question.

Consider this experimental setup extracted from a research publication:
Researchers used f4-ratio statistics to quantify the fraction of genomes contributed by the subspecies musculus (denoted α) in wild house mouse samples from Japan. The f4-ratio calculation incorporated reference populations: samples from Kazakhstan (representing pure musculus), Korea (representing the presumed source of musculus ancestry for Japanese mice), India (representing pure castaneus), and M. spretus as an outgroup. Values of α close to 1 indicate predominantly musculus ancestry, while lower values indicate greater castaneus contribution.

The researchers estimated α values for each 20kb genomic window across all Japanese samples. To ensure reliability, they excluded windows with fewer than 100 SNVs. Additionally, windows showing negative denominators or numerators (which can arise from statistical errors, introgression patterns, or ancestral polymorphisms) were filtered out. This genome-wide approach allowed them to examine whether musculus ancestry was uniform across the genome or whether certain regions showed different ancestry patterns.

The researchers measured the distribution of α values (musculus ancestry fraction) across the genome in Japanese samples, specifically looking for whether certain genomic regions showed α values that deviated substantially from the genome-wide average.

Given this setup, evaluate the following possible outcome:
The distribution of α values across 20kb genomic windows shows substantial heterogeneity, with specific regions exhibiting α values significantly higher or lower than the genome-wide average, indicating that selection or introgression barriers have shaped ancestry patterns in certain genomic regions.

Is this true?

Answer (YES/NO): YES